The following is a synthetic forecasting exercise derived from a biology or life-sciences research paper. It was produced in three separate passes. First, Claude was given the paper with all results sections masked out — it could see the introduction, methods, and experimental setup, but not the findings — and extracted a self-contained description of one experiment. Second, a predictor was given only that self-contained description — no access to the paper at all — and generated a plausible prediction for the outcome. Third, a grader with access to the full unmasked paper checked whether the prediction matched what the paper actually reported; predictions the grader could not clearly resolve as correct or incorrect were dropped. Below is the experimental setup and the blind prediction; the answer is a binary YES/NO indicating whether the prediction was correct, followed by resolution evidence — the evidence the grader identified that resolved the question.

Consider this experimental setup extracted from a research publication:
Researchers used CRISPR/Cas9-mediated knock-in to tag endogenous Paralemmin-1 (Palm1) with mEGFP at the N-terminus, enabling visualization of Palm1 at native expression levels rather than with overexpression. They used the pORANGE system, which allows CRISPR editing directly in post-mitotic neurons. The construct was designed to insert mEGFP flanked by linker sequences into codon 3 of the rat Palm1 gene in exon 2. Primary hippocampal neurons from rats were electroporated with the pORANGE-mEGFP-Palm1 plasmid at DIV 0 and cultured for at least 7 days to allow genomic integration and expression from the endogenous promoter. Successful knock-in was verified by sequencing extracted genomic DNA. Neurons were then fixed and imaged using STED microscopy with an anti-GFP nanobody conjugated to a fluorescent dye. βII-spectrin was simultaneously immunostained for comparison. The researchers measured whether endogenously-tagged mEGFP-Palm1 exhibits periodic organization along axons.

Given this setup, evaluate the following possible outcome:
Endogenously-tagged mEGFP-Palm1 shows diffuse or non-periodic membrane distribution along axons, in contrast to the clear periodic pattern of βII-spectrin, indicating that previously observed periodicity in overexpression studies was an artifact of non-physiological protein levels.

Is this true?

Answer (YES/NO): NO